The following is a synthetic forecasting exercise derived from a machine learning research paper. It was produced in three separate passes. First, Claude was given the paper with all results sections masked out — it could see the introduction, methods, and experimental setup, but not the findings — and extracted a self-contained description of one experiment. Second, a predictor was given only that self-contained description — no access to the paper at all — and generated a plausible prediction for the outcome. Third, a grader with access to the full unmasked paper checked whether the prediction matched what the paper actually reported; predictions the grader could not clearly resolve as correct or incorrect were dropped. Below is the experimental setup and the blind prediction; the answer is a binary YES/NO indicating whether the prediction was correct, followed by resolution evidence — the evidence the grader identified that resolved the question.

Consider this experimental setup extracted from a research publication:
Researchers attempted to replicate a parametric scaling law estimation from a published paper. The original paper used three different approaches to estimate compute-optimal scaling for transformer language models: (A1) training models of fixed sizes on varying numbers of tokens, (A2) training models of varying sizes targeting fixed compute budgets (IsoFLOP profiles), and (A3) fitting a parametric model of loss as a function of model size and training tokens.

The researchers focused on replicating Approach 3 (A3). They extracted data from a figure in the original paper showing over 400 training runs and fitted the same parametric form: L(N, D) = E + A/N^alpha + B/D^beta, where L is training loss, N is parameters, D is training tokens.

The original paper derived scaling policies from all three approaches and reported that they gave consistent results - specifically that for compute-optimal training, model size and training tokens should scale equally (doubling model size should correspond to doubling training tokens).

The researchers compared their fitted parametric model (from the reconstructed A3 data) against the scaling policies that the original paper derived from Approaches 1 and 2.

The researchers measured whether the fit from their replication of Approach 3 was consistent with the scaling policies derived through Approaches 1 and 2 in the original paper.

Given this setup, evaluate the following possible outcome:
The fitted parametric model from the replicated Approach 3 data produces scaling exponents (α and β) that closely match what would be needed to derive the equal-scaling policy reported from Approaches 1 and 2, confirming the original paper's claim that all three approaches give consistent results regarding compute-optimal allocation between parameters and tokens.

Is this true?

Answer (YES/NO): NO